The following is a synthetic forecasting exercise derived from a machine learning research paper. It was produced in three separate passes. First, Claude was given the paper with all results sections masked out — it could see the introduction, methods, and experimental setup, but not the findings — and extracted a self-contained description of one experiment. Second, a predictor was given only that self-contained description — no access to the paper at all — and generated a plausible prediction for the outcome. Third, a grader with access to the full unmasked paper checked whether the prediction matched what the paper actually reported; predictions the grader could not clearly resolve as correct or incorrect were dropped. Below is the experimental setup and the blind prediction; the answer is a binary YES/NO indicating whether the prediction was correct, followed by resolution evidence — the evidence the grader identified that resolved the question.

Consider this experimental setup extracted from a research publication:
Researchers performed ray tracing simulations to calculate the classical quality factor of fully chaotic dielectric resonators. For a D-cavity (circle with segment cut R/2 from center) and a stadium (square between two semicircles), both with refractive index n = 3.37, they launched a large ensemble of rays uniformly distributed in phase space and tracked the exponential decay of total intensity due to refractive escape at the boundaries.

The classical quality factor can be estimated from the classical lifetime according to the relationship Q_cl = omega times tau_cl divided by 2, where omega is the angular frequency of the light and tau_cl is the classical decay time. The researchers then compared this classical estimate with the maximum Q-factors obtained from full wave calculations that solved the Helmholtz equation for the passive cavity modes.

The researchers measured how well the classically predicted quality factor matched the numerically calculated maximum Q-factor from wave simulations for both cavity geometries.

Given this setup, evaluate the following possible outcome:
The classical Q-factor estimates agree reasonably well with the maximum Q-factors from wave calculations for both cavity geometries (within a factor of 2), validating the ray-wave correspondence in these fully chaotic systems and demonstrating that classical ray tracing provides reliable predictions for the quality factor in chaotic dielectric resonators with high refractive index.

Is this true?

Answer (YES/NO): YES